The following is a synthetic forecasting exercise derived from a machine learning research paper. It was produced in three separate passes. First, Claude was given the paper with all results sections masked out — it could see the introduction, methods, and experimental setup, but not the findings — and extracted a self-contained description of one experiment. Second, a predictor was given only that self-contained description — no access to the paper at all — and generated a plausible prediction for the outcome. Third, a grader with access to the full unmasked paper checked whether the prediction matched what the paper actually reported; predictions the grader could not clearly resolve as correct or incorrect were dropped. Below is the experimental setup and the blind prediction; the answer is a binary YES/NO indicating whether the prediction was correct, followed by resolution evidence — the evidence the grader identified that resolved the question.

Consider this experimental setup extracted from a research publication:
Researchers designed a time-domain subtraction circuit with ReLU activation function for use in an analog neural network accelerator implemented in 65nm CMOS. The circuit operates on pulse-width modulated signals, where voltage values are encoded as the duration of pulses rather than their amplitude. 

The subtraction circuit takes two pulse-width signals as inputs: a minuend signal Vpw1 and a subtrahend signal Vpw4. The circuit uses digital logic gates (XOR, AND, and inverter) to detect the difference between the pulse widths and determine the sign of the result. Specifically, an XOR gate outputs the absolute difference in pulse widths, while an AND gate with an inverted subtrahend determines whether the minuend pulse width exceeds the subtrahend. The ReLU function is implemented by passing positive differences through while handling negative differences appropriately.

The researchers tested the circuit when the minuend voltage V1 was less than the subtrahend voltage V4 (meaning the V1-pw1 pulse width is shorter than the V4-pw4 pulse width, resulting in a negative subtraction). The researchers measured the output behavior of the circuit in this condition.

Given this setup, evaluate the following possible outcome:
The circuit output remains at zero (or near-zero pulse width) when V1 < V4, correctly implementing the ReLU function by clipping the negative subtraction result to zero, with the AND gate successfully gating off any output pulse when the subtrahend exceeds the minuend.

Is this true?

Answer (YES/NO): YES